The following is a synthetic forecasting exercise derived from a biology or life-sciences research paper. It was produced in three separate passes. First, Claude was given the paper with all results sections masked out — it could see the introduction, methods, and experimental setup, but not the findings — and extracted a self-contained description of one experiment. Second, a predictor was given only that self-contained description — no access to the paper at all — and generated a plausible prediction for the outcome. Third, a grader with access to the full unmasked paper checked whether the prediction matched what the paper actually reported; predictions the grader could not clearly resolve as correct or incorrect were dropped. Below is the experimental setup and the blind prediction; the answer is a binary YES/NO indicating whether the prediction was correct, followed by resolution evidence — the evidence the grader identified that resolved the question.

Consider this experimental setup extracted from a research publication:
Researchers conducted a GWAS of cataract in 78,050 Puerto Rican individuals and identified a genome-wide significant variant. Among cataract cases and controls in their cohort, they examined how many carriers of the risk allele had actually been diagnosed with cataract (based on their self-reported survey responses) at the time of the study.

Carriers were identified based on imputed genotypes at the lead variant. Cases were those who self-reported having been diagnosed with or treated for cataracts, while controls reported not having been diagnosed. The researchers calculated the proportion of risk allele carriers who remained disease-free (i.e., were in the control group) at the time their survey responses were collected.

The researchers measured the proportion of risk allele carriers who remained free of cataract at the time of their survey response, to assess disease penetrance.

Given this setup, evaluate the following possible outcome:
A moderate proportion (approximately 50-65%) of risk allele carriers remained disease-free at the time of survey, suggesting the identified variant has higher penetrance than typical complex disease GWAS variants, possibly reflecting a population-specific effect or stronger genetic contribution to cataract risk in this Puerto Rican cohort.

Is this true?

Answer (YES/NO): NO